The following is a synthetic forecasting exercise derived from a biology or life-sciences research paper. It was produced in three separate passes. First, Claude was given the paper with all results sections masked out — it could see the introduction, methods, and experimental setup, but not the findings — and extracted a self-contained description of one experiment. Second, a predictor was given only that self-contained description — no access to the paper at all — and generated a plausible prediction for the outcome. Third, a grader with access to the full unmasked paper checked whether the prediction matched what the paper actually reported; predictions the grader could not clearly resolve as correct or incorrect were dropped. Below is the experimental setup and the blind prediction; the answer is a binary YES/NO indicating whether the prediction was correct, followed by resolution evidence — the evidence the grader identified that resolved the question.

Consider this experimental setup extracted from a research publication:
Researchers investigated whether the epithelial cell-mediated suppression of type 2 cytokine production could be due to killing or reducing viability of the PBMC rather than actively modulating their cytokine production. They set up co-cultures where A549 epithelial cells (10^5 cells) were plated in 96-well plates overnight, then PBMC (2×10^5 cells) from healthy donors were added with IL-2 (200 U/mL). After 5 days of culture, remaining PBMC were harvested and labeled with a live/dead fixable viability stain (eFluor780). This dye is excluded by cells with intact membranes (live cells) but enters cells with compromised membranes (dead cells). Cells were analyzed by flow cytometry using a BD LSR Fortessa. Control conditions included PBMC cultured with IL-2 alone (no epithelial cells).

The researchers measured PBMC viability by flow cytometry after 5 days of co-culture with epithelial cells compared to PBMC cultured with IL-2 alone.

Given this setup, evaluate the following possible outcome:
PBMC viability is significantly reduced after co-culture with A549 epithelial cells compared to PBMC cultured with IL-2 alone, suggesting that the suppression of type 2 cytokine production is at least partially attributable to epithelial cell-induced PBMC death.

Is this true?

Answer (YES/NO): NO